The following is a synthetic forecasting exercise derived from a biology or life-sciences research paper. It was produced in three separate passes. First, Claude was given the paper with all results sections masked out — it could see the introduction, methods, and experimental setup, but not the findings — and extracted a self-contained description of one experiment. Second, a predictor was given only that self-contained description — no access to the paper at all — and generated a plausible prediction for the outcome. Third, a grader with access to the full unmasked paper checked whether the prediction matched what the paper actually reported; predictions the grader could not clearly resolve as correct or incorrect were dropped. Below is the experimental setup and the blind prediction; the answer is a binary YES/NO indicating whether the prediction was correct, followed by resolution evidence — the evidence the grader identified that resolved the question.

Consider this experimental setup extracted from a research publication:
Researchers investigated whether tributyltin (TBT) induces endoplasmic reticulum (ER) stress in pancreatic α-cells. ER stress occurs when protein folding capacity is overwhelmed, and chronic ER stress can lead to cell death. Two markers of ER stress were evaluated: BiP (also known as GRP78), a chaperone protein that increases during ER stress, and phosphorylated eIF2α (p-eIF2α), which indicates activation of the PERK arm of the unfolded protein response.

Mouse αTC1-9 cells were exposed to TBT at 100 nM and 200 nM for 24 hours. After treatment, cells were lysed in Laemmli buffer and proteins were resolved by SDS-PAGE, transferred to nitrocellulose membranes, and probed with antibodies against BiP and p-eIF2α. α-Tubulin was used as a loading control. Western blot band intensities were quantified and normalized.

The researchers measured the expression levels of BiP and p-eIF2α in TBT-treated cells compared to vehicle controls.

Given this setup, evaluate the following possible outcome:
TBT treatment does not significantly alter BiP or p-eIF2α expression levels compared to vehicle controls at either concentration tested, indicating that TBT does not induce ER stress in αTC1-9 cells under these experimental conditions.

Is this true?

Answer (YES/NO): NO